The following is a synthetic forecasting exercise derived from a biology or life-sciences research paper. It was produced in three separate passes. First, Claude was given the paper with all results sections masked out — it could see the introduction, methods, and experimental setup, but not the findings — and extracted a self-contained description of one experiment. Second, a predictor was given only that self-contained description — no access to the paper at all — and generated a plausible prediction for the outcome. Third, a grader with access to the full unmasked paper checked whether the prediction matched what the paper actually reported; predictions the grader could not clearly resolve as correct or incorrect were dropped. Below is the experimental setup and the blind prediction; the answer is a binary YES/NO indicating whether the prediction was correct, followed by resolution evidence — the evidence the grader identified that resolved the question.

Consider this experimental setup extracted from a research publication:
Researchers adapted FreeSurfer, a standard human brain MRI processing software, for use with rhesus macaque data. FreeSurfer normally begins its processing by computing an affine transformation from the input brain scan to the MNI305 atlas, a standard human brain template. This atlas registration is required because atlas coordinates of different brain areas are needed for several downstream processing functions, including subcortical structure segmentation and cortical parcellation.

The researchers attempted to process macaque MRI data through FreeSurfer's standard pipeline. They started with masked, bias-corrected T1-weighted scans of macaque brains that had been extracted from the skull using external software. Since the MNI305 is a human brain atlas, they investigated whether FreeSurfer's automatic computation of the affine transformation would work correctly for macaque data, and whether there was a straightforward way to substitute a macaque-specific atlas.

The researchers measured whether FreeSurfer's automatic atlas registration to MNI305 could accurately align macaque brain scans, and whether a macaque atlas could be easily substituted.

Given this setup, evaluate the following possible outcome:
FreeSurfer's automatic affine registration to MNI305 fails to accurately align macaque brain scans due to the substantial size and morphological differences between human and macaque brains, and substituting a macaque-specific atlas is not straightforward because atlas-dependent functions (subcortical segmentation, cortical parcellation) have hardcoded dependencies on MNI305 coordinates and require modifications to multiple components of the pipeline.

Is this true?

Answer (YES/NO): NO